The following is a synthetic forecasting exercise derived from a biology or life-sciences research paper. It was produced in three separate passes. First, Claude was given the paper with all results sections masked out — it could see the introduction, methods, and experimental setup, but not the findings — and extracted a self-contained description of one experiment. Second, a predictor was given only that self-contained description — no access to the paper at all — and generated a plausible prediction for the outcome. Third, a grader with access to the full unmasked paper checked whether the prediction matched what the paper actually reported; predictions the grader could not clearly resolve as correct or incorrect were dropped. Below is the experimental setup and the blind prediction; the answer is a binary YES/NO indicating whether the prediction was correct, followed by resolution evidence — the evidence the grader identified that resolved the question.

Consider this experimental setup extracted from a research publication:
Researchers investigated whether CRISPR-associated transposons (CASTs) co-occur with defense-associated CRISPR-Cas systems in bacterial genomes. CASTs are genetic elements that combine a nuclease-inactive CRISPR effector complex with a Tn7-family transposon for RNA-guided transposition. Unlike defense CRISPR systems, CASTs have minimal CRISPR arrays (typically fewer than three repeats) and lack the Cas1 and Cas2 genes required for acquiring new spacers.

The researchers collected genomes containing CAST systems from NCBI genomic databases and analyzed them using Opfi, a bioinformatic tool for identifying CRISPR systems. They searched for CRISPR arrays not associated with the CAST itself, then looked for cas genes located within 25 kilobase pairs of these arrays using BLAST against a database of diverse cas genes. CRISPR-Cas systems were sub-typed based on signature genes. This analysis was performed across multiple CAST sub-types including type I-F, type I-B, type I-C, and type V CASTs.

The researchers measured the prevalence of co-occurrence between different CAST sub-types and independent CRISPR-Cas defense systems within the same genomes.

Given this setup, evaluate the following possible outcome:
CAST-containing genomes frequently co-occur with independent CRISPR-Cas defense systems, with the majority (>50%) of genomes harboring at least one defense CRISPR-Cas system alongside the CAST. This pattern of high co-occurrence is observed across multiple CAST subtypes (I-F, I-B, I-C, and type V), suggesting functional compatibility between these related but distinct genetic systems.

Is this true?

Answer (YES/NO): NO